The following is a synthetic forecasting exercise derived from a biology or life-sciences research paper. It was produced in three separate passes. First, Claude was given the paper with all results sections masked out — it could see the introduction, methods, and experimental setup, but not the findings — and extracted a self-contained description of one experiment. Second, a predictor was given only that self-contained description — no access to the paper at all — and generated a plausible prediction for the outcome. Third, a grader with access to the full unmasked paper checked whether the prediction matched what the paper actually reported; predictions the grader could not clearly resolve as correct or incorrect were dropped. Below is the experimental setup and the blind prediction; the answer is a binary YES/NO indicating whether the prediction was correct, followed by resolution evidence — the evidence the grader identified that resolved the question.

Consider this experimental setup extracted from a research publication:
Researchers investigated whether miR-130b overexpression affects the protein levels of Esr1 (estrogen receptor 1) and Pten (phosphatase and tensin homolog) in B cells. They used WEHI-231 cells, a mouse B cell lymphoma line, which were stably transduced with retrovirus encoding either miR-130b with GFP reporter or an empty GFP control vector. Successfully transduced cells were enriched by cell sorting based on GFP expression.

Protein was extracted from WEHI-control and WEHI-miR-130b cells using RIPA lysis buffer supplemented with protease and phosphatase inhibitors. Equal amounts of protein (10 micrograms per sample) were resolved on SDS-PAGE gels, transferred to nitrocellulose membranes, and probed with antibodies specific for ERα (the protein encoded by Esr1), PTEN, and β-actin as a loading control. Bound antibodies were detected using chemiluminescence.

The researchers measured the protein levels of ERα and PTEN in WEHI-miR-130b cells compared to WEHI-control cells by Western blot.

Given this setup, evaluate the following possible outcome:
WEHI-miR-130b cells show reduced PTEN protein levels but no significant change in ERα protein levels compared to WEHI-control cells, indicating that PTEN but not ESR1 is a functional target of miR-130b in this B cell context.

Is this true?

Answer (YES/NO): NO